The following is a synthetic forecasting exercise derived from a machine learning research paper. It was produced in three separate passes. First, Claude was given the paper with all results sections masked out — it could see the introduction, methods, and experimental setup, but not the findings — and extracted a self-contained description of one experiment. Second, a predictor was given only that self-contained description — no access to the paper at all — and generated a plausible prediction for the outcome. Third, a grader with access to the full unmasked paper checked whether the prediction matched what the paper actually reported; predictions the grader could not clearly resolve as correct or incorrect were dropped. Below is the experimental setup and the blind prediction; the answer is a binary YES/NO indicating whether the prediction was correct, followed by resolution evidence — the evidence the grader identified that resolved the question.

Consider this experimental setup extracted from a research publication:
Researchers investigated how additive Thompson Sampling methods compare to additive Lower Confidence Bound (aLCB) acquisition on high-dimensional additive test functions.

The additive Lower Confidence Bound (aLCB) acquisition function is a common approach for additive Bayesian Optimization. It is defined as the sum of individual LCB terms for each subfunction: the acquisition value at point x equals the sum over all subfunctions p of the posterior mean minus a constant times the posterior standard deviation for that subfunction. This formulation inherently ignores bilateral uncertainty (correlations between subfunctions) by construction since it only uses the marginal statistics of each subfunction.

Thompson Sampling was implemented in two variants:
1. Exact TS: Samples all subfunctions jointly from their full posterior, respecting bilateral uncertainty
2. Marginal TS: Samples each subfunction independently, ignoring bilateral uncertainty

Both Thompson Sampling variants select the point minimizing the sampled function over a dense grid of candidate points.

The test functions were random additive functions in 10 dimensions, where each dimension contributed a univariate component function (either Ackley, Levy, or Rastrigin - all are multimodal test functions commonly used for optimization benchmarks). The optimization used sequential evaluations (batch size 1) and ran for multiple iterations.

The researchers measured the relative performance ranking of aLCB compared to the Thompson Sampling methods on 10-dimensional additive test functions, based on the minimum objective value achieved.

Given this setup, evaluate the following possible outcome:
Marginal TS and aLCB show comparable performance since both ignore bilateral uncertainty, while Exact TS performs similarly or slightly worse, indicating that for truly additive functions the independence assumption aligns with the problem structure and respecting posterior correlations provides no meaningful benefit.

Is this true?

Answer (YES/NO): NO